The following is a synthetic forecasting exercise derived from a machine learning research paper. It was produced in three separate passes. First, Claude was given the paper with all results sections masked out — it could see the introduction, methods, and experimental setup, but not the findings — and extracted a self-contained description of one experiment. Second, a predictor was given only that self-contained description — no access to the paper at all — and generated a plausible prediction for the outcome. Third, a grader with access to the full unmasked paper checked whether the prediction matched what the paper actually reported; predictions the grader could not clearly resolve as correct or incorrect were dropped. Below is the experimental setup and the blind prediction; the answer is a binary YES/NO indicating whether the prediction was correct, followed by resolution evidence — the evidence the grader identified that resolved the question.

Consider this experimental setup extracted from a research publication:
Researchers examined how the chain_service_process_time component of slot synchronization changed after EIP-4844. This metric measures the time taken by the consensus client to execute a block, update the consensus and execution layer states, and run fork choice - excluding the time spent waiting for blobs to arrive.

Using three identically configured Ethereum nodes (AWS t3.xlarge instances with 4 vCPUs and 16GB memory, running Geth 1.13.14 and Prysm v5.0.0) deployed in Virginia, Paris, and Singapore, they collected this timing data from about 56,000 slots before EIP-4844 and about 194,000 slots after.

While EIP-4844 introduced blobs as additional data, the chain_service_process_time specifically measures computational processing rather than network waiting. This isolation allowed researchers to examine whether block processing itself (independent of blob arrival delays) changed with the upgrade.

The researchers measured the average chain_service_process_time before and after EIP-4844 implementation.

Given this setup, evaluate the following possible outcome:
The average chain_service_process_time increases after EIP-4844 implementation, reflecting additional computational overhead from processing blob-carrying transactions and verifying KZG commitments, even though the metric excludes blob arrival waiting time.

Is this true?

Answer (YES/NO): NO